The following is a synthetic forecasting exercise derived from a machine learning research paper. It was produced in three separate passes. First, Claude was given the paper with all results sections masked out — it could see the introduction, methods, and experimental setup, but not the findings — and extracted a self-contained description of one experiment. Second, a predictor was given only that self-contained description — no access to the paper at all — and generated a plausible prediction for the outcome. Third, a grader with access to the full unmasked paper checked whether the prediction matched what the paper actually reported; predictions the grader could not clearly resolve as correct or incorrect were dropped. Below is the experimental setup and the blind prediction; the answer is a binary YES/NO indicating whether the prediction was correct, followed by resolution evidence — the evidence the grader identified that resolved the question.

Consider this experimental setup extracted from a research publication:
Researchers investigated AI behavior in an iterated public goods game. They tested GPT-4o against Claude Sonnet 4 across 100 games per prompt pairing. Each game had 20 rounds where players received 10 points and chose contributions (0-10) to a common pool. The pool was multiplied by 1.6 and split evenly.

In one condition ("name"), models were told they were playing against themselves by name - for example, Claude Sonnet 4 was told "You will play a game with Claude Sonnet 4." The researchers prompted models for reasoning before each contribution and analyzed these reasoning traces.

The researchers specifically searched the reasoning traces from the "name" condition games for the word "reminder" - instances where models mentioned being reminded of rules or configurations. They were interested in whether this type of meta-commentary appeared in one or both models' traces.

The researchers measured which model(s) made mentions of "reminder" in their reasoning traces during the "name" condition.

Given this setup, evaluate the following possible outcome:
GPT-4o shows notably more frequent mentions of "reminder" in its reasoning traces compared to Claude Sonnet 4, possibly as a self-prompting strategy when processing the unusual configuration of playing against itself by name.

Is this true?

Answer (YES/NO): NO